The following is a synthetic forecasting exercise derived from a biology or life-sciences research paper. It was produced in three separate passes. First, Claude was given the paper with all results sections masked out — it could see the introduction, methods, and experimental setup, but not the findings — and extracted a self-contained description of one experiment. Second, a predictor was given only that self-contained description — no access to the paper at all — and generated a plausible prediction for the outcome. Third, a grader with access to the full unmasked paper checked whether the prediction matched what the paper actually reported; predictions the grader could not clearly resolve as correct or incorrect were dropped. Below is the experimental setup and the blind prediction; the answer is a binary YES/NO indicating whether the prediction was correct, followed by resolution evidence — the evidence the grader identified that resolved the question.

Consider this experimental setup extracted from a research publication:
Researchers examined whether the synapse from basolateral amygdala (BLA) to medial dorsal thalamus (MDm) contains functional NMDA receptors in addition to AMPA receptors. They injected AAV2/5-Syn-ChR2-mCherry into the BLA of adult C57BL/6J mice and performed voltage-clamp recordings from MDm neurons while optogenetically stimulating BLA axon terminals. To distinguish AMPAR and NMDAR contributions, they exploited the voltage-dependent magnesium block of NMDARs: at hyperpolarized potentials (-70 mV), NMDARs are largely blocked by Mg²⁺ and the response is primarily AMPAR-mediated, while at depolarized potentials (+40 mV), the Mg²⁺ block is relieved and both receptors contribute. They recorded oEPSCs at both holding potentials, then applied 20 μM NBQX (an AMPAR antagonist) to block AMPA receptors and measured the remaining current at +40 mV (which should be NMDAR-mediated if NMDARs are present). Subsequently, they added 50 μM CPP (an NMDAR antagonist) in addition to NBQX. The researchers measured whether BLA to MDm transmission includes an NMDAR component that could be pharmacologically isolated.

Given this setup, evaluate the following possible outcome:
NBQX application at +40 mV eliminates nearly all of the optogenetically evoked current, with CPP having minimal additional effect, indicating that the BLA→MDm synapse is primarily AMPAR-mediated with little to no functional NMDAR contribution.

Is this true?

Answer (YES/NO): NO